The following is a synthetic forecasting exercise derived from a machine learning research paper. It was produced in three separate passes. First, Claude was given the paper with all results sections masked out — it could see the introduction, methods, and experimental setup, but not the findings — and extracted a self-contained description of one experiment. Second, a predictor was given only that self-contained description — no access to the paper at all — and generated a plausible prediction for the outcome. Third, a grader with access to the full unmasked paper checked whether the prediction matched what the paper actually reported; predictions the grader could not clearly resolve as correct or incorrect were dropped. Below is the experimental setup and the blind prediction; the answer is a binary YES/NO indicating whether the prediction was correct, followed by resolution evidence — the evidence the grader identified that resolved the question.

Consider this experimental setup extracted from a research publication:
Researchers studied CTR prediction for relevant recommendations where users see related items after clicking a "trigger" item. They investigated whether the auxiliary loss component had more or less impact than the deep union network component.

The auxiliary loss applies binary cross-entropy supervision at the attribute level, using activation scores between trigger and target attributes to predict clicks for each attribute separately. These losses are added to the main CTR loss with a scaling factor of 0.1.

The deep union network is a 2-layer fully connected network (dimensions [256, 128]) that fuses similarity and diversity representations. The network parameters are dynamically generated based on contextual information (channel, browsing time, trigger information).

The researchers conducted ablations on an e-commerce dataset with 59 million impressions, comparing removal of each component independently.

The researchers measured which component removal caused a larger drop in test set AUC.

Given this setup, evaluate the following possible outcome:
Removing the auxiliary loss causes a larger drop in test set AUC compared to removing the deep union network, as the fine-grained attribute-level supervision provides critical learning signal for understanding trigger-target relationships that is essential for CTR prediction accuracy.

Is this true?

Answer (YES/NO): NO